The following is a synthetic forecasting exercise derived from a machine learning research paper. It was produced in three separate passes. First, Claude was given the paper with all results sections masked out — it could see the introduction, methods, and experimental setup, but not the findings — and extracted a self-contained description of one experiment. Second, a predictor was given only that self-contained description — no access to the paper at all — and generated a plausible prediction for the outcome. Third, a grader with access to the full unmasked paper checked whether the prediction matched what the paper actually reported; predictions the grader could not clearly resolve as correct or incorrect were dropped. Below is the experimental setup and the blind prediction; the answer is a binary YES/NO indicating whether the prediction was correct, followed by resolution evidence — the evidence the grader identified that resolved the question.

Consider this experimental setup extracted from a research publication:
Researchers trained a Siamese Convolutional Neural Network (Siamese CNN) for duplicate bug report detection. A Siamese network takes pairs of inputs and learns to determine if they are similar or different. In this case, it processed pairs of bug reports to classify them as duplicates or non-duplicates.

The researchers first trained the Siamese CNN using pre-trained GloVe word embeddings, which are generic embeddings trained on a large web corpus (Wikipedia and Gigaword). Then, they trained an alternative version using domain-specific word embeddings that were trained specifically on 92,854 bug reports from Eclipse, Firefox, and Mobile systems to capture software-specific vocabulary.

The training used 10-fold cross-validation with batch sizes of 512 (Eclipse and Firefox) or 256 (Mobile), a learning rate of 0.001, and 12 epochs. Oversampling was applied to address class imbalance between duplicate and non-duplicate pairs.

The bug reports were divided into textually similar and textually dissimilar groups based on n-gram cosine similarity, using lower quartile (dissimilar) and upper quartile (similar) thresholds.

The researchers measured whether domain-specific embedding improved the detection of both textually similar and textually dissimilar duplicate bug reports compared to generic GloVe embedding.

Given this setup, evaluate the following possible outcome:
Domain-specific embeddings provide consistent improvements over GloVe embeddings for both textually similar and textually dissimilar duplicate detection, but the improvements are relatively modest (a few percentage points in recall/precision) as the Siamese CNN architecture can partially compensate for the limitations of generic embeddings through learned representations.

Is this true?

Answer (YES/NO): NO